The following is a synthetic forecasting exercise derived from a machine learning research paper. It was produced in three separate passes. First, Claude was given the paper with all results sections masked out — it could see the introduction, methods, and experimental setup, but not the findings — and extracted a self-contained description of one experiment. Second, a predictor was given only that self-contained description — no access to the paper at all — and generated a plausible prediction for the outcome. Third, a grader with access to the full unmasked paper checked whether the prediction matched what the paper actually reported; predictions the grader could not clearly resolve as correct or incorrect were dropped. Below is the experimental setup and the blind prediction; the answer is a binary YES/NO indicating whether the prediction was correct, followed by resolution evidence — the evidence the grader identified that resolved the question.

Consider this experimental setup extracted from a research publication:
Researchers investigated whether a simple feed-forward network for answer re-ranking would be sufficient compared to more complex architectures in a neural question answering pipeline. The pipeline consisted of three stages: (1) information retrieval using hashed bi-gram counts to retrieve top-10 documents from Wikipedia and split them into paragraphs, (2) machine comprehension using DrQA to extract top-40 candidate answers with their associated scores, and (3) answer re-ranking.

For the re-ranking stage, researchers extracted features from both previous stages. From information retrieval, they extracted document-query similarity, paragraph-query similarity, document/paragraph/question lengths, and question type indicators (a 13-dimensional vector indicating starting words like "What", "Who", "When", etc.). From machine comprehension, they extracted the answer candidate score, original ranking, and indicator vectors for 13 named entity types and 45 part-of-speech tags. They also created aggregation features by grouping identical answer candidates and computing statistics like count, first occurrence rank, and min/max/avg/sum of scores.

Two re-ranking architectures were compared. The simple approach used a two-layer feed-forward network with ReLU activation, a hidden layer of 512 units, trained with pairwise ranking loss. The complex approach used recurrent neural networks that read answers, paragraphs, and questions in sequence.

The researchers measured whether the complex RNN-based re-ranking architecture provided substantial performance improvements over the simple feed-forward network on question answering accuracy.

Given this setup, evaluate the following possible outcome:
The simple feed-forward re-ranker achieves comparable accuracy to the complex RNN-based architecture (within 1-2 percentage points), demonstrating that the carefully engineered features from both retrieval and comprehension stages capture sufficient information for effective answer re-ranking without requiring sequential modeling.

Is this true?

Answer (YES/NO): YES